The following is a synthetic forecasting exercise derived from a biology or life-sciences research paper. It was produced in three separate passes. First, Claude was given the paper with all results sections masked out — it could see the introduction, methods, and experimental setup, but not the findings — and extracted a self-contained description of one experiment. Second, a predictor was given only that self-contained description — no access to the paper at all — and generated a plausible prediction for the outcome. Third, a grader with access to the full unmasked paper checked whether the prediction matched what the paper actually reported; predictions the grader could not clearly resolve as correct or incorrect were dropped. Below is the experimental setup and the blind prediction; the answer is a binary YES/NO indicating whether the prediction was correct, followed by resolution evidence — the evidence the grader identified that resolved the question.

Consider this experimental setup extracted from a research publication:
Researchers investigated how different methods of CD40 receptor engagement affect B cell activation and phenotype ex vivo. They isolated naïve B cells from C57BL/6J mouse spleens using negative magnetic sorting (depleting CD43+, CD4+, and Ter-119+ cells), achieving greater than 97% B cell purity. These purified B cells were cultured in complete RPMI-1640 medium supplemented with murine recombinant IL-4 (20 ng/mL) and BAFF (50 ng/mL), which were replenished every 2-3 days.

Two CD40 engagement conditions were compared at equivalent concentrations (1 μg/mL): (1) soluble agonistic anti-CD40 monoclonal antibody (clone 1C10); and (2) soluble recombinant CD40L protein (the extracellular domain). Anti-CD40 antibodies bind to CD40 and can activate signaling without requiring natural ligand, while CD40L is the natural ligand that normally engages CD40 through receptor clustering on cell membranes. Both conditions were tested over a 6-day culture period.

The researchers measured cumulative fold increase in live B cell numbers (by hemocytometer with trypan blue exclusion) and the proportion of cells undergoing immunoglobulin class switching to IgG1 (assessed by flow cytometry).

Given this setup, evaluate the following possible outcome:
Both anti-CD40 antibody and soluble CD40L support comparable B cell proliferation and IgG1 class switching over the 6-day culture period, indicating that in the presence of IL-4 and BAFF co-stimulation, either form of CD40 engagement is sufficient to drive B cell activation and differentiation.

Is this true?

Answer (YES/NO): NO